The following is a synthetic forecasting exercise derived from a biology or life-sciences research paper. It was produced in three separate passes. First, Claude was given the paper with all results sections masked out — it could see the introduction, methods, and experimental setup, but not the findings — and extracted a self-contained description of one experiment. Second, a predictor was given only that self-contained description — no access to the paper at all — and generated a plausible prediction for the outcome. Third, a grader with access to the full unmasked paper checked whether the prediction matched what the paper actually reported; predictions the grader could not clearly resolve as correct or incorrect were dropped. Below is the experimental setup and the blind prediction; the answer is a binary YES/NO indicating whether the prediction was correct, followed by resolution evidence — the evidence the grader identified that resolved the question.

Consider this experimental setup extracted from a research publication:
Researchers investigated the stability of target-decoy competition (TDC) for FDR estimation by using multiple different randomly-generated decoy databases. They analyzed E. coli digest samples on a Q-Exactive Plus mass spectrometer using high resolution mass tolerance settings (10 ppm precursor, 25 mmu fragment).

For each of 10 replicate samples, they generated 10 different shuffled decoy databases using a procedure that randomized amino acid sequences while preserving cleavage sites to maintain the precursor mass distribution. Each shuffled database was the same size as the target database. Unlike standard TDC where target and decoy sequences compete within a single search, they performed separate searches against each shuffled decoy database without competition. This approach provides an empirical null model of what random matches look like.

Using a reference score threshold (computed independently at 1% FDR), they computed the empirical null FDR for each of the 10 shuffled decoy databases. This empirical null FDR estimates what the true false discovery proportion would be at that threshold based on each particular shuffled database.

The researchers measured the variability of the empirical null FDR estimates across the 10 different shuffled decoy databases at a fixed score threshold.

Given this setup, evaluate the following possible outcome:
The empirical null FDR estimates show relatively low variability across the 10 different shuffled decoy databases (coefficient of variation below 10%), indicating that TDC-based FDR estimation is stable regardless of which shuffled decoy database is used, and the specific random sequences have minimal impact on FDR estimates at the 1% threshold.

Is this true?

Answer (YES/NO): NO